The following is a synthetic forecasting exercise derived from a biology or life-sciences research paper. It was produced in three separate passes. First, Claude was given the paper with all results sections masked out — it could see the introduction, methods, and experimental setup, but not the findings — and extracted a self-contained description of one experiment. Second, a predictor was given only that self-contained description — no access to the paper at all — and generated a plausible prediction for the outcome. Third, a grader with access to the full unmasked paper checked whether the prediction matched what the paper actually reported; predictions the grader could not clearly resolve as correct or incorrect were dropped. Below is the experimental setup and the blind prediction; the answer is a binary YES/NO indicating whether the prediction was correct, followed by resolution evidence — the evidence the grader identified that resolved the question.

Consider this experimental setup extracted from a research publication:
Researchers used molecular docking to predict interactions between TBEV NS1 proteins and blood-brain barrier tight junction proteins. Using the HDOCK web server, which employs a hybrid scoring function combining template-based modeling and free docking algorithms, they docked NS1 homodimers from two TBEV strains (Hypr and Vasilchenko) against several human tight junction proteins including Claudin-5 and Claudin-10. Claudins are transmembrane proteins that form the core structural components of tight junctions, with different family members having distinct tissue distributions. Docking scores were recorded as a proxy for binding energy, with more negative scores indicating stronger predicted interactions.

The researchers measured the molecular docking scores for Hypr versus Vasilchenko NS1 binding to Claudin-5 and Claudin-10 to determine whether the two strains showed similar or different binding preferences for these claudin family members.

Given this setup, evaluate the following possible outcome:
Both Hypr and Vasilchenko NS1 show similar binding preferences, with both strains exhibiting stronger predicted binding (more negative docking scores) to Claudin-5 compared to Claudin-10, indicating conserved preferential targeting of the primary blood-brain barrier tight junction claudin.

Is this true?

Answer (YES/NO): NO